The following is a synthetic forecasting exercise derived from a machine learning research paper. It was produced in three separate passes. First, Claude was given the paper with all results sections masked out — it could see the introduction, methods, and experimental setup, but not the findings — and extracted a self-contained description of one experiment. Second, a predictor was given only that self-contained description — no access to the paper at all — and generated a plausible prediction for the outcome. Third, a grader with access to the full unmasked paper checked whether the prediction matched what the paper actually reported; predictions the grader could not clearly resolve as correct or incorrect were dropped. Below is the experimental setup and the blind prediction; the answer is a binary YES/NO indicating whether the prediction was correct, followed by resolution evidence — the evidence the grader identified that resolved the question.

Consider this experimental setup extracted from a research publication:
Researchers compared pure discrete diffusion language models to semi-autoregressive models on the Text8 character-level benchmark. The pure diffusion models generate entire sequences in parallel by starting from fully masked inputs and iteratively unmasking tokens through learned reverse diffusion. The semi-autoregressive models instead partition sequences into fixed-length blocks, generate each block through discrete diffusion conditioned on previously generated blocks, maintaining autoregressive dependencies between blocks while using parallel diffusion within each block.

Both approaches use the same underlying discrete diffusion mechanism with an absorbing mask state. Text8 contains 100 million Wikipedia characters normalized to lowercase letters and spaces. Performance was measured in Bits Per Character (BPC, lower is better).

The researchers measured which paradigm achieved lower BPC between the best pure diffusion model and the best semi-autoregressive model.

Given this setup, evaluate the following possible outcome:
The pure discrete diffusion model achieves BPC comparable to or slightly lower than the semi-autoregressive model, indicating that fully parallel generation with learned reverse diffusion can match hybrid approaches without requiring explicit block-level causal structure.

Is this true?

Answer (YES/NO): NO